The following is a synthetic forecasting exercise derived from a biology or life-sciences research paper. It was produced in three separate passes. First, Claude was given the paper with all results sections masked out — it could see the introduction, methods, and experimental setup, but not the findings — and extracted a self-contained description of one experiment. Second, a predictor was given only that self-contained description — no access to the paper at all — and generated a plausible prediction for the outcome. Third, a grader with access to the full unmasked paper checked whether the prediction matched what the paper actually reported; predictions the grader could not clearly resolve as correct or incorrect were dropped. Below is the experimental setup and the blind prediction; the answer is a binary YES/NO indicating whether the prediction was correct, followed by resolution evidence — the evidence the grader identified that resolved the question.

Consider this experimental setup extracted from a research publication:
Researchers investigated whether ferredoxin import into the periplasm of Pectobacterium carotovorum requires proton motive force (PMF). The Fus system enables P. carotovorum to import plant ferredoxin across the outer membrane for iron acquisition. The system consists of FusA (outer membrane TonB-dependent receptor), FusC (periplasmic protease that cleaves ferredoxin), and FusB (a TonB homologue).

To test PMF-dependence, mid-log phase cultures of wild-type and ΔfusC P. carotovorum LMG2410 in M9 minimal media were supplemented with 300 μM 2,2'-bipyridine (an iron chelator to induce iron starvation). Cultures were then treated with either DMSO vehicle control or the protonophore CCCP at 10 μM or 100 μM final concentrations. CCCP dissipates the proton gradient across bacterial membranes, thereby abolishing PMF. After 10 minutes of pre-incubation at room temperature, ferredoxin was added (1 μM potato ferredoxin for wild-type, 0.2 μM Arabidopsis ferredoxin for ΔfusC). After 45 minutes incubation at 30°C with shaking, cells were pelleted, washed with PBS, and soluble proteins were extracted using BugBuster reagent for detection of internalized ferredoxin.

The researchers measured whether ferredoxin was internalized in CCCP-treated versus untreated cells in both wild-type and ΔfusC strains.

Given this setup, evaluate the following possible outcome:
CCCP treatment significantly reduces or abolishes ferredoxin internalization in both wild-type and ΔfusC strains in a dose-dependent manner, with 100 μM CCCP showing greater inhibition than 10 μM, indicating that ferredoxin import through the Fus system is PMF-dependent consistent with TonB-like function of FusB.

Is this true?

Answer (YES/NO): YES